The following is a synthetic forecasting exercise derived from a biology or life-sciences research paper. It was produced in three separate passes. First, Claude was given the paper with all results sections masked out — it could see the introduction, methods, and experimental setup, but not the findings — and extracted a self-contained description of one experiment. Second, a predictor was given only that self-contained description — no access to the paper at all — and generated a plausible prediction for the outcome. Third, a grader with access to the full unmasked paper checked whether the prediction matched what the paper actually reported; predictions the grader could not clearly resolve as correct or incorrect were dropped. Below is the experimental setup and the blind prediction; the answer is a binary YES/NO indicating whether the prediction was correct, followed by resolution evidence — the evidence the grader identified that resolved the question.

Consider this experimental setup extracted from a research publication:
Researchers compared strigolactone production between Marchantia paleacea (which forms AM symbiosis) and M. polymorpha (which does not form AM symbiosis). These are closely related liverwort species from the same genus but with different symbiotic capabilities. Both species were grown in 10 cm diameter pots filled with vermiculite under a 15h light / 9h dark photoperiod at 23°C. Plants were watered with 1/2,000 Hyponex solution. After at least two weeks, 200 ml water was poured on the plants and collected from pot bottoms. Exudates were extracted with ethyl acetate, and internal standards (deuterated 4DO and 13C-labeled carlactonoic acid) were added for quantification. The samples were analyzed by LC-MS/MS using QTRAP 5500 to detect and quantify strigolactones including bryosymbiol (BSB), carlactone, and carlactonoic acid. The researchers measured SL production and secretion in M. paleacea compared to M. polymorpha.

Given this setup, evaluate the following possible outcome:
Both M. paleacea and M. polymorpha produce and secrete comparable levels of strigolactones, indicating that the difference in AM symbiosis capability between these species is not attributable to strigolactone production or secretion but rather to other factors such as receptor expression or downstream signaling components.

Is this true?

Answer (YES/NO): NO